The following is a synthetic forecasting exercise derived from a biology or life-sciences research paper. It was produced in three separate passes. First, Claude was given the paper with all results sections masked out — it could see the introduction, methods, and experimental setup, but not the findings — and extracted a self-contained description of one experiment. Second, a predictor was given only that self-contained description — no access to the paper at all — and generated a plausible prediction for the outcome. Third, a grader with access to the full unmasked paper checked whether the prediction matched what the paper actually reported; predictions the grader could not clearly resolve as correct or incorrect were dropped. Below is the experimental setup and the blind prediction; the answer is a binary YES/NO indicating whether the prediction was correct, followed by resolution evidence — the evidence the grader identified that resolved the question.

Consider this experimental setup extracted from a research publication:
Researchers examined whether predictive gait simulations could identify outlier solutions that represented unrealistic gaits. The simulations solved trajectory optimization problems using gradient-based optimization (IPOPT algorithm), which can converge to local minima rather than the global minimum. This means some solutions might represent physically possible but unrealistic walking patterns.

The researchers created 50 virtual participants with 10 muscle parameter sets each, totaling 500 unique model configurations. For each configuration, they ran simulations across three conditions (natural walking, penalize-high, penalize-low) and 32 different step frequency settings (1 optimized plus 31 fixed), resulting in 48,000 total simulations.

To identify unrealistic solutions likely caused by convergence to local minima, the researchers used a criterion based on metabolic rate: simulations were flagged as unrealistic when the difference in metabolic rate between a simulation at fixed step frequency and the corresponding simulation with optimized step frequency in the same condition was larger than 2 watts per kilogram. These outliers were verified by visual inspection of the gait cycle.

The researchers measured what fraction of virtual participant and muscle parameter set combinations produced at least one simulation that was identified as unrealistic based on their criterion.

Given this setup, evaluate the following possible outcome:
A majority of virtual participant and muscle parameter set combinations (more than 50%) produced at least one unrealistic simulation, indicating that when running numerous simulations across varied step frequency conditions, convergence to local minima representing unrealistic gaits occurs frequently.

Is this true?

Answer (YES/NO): NO